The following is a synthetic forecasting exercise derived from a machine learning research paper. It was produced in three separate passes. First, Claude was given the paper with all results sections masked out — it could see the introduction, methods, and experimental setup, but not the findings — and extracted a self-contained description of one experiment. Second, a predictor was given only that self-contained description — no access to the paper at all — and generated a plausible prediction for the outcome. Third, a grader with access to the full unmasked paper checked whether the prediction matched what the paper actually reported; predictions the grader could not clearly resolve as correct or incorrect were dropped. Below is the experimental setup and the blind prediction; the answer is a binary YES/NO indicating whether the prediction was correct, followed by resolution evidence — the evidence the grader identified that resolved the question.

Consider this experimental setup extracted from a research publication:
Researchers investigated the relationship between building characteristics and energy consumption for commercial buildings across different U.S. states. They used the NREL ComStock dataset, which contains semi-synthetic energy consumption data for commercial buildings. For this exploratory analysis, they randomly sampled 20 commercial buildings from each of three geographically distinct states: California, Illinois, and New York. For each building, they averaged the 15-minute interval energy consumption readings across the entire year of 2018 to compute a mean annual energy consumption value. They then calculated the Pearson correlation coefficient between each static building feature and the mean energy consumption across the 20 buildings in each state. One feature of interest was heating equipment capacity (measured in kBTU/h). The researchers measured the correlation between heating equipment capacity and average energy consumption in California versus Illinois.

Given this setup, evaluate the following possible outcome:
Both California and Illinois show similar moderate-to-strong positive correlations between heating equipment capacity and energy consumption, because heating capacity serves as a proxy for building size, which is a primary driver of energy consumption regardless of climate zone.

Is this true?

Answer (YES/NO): NO